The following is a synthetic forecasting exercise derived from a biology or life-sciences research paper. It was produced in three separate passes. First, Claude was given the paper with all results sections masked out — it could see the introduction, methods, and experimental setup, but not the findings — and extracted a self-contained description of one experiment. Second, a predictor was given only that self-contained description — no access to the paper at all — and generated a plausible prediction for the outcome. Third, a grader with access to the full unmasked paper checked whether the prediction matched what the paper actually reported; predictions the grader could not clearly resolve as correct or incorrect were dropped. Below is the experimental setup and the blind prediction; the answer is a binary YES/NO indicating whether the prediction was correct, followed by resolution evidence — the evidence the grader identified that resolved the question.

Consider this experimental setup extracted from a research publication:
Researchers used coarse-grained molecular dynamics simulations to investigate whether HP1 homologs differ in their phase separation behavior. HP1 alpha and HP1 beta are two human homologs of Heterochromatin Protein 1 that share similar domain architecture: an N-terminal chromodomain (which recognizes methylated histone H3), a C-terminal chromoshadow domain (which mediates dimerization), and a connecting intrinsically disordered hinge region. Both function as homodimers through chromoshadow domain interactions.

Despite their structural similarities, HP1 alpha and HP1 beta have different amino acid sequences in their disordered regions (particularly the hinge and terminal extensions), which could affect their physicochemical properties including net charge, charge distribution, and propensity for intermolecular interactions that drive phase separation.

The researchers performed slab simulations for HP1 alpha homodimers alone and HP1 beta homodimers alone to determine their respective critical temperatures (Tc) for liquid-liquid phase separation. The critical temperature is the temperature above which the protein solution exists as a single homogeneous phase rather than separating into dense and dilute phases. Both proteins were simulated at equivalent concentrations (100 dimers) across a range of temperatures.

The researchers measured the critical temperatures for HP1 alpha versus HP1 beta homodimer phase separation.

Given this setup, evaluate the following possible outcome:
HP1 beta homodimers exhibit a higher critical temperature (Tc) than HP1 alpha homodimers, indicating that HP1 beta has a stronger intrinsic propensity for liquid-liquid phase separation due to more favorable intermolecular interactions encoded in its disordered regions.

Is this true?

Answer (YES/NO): NO